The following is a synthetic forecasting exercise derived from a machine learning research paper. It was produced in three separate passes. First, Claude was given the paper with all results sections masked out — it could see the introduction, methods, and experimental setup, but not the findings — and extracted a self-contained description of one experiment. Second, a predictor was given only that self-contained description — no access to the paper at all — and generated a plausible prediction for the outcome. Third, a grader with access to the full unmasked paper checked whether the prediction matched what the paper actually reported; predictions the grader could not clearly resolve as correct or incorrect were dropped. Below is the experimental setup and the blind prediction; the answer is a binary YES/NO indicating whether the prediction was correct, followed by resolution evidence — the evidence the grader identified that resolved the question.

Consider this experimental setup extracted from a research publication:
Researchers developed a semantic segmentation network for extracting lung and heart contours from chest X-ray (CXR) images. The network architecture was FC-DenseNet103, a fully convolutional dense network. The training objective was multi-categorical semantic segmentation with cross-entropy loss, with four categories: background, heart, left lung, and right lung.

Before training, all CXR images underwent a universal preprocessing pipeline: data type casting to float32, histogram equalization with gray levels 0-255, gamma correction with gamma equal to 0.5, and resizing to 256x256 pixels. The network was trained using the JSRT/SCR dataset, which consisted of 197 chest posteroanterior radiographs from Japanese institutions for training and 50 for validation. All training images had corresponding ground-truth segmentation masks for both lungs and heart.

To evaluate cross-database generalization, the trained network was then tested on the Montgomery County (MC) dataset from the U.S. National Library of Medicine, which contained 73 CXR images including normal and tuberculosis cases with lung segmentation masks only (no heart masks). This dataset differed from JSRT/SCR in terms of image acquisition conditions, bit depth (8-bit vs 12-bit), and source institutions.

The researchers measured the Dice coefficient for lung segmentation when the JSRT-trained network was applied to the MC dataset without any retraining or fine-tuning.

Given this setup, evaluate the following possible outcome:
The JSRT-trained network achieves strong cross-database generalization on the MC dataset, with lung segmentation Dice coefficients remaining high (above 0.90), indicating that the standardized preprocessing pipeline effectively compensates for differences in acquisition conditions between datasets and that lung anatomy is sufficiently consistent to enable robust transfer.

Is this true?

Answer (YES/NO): YES